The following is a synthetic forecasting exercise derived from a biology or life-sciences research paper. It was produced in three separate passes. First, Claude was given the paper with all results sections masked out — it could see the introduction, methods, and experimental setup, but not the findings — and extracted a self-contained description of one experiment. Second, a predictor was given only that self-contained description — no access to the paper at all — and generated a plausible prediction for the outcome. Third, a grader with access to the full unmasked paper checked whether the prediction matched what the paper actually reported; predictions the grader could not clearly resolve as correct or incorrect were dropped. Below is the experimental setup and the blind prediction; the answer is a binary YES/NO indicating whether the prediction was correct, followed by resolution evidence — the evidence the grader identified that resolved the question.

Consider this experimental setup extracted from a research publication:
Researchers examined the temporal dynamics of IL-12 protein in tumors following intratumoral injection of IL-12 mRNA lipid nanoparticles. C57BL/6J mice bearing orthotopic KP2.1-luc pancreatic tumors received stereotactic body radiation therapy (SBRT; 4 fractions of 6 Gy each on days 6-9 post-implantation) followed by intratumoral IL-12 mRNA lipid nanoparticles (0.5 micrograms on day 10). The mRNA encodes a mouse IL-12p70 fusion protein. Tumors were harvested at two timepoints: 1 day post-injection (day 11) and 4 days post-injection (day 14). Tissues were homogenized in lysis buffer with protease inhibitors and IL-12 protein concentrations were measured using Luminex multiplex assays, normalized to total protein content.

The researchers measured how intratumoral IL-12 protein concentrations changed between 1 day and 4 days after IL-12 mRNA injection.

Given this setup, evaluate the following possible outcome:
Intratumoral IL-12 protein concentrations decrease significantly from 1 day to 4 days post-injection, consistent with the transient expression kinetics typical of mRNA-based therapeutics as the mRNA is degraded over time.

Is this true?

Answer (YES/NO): YES